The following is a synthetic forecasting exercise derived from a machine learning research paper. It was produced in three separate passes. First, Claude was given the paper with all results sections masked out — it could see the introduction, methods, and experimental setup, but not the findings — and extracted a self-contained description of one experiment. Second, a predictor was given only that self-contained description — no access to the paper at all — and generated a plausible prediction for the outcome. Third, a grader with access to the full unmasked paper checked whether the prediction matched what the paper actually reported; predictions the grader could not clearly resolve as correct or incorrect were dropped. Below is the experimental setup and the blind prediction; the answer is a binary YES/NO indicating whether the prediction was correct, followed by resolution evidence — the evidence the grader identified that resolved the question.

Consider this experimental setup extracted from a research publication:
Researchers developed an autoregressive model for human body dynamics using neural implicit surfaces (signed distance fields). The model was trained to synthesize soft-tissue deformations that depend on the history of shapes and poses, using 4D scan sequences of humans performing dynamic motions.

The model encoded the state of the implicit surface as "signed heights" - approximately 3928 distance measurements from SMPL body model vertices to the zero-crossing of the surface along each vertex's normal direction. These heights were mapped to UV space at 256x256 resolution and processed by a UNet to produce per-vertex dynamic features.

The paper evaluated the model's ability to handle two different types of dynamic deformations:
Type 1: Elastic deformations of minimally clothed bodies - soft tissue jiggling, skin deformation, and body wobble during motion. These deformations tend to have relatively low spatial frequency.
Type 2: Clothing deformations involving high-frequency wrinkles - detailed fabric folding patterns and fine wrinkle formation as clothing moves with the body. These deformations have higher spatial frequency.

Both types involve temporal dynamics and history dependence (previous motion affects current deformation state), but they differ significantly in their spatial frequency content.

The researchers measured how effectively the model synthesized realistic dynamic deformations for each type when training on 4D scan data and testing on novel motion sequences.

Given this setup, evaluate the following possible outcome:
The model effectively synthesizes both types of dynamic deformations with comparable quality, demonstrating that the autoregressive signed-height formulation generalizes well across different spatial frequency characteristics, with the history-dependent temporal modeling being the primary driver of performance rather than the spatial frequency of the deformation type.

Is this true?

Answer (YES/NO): NO